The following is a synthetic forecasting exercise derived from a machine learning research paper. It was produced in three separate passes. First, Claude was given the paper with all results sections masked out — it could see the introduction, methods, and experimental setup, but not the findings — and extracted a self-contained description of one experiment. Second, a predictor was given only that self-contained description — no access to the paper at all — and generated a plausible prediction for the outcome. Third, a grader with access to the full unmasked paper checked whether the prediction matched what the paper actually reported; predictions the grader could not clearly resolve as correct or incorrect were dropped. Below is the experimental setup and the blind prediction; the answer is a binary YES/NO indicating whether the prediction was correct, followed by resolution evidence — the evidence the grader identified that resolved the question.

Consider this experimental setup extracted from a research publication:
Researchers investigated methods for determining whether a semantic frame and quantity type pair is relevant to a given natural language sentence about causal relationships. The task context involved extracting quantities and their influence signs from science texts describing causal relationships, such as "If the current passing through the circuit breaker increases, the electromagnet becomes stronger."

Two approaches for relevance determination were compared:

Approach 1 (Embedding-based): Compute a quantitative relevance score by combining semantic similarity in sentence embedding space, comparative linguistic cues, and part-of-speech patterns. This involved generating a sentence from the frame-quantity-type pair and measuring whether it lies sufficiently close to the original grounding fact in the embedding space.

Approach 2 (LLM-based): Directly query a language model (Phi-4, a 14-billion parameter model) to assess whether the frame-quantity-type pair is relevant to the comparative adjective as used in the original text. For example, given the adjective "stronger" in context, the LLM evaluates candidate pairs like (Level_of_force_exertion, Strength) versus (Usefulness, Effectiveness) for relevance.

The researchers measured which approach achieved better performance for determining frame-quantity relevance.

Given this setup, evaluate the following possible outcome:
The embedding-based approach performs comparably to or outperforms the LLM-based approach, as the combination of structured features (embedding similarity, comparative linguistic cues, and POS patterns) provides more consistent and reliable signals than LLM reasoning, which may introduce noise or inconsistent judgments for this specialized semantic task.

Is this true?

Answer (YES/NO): NO